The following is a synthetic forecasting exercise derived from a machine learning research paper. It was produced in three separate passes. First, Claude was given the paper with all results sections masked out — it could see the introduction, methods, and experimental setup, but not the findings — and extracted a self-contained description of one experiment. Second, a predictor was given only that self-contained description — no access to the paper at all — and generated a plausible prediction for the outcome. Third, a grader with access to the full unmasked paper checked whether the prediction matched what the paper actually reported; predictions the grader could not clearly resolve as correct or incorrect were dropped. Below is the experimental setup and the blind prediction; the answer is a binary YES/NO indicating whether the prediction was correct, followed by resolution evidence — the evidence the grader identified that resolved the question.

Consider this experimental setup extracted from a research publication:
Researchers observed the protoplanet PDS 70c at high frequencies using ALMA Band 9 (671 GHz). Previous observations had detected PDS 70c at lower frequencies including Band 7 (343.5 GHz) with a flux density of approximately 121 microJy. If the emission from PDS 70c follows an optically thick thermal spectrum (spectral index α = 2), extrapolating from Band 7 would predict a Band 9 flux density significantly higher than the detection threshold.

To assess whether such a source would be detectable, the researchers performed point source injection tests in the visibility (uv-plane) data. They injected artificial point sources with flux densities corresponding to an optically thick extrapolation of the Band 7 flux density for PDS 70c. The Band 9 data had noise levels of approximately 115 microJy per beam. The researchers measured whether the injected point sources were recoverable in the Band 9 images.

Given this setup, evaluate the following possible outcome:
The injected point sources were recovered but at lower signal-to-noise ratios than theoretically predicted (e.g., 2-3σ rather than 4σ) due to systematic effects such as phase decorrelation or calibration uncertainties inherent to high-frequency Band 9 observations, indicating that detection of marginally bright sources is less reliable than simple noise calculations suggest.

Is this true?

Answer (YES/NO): NO